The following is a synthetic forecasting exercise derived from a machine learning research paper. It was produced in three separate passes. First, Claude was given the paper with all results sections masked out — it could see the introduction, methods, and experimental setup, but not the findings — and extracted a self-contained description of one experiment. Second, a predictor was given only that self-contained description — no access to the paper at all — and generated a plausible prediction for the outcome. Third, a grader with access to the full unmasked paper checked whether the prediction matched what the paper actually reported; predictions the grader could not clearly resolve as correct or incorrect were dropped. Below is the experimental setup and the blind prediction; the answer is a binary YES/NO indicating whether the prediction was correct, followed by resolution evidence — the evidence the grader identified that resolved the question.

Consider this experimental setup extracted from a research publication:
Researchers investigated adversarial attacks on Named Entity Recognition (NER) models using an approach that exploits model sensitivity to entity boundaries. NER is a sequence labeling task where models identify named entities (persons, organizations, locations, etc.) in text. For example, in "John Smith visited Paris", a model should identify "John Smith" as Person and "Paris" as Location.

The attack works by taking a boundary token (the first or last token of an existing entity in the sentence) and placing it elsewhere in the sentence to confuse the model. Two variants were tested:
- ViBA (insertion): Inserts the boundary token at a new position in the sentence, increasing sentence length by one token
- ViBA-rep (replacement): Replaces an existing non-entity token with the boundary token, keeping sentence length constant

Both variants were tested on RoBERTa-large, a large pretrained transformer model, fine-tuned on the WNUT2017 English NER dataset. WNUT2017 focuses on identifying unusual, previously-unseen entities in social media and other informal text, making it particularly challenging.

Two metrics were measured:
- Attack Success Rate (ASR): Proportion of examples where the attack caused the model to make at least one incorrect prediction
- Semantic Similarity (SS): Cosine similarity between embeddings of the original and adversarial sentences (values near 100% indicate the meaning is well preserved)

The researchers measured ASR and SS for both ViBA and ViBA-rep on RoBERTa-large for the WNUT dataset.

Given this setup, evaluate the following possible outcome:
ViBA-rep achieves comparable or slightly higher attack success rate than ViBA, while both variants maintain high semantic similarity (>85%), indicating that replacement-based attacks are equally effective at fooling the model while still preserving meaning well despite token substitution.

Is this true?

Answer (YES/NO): YES